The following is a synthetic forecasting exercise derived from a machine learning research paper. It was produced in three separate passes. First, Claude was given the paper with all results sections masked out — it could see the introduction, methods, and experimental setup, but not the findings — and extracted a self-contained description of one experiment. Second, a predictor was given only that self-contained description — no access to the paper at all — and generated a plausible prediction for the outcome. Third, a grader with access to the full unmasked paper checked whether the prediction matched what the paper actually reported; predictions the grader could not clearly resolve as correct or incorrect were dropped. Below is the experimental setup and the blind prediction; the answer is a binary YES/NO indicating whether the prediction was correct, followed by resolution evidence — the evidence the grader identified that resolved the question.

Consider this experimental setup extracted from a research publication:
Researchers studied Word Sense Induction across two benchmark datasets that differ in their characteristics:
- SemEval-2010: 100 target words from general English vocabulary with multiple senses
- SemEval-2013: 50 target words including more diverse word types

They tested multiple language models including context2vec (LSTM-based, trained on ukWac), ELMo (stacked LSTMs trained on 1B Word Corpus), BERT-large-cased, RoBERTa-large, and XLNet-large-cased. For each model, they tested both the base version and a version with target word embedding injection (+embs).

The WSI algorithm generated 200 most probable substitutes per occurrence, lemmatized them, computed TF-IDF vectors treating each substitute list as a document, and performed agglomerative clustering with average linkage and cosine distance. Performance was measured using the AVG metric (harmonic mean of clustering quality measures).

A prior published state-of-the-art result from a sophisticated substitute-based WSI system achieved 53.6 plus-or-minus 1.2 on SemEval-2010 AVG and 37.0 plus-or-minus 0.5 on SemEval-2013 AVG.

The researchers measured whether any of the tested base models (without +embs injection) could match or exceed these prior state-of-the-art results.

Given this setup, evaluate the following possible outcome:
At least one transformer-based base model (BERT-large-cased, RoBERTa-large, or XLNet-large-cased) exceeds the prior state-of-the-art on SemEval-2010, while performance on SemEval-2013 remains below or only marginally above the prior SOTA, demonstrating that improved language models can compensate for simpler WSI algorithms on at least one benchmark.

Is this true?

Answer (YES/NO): NO